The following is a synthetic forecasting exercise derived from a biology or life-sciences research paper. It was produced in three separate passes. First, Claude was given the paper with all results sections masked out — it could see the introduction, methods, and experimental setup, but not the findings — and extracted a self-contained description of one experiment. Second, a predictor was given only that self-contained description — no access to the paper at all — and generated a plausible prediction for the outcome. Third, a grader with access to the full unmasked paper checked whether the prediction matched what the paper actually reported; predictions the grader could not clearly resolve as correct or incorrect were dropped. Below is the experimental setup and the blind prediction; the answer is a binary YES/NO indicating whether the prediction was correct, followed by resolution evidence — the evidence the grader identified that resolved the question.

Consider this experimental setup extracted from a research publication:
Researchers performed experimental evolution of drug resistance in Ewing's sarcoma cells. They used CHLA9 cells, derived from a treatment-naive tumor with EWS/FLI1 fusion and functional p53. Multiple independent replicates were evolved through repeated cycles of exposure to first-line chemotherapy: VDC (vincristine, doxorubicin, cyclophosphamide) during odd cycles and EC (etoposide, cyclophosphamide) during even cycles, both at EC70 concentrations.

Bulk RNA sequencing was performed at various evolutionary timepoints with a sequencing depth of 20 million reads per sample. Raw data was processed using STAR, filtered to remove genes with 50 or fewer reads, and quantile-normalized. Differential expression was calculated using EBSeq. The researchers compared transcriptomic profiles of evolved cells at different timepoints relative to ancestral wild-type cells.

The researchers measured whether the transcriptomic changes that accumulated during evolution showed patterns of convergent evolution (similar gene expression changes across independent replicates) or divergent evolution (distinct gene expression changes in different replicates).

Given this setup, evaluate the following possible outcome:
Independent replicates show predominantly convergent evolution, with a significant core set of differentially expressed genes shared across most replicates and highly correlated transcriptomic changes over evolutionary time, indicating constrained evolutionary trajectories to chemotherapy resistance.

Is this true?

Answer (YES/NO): NO